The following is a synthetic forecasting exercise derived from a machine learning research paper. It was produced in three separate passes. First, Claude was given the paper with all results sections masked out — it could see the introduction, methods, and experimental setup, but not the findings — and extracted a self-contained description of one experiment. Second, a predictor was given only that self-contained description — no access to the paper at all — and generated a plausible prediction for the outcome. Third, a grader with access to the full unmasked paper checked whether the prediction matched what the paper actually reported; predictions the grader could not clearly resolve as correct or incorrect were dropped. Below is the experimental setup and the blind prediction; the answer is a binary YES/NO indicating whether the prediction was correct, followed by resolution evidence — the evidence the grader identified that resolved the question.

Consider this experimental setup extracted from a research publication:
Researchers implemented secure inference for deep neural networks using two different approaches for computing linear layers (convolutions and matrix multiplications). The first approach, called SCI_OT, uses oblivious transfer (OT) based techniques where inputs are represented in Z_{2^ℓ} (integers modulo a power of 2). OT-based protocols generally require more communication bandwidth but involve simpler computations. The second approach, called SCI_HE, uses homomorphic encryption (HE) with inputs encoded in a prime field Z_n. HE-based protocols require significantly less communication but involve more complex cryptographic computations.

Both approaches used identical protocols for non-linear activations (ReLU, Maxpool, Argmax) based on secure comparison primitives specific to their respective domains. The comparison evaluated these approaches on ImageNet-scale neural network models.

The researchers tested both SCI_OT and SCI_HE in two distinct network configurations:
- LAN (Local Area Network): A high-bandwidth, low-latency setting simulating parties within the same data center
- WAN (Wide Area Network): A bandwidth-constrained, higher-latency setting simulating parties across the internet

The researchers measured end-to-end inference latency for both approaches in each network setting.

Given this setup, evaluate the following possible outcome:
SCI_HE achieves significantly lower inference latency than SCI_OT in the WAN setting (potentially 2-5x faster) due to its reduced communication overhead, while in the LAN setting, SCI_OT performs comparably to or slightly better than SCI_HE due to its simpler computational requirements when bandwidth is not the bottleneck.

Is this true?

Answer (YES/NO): NO